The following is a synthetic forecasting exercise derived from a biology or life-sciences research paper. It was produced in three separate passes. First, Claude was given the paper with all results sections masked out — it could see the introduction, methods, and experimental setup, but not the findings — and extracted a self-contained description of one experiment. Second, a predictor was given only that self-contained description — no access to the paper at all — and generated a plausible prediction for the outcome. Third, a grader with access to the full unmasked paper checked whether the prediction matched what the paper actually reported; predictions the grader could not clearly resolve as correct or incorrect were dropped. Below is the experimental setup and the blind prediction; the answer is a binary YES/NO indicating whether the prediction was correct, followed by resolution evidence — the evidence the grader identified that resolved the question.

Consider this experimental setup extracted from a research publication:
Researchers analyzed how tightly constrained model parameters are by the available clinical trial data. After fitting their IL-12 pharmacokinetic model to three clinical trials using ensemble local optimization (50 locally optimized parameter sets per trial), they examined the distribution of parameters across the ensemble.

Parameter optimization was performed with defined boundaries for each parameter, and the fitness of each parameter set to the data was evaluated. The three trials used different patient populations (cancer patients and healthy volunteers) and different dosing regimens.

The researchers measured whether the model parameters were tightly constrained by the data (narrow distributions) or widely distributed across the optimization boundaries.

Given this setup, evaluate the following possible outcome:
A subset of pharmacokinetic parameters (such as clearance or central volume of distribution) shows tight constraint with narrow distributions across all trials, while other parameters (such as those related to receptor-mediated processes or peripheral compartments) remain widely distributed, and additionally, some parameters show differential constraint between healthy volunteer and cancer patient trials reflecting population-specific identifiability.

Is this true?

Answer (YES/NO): NO